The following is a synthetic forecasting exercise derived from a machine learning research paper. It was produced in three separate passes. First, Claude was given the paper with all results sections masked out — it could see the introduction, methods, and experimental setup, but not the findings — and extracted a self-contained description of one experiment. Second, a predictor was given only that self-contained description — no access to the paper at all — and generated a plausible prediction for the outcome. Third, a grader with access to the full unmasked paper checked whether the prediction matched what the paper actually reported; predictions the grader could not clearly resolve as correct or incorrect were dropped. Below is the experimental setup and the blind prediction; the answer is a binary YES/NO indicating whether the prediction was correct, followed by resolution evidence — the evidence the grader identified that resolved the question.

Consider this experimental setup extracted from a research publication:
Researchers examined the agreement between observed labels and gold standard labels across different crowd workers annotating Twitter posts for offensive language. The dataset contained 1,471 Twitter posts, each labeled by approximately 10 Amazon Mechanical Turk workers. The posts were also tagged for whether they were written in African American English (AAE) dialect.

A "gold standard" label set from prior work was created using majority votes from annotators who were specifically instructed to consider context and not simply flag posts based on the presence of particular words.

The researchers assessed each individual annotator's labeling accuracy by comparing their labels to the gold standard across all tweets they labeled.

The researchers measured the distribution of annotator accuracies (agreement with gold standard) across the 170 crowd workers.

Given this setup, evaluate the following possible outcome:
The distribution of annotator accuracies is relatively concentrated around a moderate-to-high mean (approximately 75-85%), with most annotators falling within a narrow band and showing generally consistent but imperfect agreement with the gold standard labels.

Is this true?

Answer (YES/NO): NO